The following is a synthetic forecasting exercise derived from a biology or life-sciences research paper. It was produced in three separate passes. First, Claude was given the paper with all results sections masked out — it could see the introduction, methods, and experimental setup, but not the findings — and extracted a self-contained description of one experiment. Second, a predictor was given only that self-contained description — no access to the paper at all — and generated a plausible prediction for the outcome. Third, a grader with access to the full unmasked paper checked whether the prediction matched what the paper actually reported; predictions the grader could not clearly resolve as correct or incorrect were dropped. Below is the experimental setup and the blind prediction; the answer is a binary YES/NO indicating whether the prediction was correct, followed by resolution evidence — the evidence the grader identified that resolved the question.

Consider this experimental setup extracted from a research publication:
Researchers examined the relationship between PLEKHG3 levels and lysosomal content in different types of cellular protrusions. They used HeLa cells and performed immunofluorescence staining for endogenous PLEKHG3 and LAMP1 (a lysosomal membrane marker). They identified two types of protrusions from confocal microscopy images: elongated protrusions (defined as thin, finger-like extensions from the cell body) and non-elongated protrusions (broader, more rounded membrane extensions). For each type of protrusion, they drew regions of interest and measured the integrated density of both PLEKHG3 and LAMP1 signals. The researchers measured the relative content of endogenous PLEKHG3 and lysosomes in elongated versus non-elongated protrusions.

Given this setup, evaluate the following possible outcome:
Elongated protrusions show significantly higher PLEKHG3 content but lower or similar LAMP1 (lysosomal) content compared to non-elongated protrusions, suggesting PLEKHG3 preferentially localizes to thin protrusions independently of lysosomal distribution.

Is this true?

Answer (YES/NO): NO